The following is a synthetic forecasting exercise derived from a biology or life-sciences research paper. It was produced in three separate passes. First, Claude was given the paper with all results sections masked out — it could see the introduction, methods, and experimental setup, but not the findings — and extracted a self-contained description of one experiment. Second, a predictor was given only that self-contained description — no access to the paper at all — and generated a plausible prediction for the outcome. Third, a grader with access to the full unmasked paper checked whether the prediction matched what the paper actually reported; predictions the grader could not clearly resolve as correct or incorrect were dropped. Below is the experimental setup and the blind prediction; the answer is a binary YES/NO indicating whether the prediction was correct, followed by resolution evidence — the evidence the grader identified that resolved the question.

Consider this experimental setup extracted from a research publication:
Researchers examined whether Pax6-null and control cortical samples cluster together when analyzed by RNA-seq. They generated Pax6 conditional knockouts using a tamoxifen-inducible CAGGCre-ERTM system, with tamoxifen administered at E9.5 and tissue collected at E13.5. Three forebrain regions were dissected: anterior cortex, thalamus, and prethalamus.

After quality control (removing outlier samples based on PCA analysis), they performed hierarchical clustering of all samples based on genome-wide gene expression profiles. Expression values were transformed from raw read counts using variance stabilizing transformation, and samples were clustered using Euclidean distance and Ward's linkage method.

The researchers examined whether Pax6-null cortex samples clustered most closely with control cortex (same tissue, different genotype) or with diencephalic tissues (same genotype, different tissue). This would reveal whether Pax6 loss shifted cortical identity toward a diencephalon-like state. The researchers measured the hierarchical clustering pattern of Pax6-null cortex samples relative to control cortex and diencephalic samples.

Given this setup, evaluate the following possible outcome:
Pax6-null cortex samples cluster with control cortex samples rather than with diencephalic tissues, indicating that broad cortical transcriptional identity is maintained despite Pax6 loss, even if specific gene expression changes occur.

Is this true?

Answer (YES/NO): YES